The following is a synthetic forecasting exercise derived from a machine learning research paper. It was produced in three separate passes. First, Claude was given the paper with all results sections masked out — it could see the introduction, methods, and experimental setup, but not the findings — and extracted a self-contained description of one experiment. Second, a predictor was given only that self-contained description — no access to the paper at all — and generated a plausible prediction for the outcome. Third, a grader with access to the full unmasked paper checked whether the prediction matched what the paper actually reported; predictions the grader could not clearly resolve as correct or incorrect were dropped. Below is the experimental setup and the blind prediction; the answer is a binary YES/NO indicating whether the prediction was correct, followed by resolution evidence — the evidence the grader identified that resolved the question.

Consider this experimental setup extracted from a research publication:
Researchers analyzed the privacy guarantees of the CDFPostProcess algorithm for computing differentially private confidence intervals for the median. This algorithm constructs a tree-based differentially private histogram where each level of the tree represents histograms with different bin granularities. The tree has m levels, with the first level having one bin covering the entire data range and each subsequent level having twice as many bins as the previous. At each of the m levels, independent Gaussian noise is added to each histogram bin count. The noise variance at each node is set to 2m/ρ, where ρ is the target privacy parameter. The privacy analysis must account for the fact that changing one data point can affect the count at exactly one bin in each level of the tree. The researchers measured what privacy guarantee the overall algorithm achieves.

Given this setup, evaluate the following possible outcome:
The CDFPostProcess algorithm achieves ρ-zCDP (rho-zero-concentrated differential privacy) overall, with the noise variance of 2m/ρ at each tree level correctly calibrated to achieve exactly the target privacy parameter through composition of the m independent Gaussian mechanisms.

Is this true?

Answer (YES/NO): YES